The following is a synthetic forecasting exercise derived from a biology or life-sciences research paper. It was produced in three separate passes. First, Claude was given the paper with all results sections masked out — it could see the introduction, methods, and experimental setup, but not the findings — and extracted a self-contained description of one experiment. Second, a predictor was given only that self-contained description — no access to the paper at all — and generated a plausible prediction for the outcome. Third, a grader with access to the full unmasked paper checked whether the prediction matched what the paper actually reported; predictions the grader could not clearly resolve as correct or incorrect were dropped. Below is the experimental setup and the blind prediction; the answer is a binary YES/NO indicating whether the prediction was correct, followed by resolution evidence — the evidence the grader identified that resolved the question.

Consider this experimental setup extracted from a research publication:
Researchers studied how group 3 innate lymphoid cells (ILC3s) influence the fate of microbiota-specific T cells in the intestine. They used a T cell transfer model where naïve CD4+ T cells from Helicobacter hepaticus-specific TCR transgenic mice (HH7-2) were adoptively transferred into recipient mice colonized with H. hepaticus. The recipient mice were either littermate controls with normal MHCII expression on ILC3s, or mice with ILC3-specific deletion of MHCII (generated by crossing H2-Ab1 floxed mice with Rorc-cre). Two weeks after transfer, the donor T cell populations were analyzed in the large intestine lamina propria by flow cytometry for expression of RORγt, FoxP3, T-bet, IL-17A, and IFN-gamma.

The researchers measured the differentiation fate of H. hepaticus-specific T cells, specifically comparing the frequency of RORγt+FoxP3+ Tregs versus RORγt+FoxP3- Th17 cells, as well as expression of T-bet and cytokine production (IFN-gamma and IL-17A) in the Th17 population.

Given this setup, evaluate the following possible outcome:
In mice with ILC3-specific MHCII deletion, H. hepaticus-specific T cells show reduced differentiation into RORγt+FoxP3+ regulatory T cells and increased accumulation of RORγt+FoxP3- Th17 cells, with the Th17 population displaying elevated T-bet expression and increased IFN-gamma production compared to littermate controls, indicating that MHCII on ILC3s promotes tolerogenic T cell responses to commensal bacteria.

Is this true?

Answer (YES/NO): YES